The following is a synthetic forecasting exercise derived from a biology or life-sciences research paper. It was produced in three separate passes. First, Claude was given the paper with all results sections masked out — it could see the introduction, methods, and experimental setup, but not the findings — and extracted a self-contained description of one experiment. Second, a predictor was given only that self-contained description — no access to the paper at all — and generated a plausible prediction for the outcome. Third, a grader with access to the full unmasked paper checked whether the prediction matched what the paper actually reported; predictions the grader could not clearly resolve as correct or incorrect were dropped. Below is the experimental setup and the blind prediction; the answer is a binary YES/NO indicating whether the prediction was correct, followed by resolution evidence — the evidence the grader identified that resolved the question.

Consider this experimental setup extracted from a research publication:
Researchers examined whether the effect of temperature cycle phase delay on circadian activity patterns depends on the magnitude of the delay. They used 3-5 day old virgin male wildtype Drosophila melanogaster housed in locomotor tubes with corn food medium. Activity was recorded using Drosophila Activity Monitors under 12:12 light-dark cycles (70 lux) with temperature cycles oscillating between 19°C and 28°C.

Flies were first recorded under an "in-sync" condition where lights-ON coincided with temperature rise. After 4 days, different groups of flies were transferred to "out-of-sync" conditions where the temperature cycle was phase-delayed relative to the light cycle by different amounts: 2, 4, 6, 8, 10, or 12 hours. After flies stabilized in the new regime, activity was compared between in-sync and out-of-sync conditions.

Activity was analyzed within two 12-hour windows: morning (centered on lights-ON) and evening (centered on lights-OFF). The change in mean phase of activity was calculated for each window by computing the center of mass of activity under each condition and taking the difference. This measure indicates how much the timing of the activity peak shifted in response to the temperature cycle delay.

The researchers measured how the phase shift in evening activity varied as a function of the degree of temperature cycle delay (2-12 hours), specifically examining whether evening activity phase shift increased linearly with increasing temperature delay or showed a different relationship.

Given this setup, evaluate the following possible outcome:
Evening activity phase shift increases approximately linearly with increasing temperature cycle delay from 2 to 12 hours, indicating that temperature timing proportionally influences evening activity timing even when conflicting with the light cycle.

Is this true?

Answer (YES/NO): NO